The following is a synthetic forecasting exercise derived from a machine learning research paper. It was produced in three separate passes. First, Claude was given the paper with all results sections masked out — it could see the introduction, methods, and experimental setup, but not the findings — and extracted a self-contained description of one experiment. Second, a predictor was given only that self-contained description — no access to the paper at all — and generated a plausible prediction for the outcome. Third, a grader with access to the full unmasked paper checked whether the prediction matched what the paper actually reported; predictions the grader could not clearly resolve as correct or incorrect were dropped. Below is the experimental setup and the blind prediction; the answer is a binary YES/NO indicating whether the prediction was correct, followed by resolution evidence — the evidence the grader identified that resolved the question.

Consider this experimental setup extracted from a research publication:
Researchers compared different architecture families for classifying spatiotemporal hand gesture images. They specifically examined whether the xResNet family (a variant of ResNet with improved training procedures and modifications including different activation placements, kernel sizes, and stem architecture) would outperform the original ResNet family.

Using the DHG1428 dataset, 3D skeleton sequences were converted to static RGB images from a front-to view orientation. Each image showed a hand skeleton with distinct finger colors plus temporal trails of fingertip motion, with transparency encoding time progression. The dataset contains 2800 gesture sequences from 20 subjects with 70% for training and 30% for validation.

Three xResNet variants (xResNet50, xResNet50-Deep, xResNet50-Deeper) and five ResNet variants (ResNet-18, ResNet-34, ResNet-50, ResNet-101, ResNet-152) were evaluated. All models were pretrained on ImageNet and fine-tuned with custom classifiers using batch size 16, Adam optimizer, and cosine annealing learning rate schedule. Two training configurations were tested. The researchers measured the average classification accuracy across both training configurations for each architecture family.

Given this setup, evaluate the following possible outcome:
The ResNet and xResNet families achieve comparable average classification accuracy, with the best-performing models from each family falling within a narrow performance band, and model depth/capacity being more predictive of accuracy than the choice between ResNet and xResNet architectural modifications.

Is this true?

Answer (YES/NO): NO